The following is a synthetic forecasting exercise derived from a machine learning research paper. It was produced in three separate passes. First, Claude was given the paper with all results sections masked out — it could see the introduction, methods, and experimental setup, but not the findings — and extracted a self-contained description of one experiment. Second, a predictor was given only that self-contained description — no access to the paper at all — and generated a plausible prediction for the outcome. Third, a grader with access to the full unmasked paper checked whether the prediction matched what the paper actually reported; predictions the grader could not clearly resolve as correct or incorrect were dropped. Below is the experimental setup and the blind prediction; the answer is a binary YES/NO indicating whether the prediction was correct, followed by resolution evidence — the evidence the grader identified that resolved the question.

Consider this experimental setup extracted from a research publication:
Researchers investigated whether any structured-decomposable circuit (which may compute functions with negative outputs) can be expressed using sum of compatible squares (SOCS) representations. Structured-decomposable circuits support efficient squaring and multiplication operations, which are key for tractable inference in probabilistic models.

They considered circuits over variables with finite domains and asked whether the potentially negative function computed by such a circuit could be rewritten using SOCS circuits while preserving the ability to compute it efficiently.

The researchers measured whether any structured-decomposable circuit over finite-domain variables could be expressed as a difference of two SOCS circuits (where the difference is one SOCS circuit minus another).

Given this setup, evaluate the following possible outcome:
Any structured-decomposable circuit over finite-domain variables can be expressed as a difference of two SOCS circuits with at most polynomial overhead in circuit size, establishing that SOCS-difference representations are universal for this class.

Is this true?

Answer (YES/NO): YES